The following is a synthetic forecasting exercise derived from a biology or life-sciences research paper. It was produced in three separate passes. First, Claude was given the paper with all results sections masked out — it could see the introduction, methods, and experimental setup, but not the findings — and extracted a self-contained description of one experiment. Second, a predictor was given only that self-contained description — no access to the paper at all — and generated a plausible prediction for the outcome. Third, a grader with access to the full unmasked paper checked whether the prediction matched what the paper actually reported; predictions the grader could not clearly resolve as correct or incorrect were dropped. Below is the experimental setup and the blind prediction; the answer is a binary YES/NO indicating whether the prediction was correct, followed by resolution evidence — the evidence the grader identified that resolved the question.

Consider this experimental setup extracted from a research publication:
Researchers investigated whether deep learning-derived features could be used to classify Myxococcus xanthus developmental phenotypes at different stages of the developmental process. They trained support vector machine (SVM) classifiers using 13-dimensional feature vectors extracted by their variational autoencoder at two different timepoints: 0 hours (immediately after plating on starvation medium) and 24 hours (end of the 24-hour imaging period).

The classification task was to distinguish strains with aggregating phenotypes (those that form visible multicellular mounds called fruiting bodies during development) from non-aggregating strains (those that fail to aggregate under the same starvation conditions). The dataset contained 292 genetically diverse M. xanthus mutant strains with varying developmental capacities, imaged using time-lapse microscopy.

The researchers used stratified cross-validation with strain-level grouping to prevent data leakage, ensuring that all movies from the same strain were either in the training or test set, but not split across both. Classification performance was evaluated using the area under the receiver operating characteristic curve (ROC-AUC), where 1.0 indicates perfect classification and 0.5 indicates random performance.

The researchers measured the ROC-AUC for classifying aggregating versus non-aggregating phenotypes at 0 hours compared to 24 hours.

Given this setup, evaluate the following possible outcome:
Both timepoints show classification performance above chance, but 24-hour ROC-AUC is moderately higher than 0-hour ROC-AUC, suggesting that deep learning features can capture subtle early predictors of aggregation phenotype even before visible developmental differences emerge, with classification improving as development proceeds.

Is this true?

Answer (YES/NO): YES